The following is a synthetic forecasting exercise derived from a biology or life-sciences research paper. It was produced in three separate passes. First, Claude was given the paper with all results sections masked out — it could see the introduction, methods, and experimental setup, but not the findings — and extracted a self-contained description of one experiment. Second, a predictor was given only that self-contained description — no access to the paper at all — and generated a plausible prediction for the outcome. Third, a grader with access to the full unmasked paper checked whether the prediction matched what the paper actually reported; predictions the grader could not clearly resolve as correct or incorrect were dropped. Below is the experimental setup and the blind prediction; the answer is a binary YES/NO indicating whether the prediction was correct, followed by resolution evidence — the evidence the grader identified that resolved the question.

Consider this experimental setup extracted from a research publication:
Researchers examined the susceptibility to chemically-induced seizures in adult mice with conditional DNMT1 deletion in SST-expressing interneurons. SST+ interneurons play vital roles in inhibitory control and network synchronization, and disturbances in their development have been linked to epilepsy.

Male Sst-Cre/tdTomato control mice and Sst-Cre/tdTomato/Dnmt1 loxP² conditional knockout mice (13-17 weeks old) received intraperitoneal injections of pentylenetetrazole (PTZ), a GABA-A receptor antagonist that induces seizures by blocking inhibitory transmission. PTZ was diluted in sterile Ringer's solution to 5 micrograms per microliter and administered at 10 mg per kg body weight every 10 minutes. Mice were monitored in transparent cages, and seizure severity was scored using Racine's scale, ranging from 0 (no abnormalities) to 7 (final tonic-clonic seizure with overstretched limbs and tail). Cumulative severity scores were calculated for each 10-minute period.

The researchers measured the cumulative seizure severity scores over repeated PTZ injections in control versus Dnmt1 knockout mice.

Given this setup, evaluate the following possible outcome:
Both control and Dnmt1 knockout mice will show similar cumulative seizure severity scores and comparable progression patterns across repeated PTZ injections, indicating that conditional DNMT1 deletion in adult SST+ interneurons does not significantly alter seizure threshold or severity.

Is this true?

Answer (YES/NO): NO